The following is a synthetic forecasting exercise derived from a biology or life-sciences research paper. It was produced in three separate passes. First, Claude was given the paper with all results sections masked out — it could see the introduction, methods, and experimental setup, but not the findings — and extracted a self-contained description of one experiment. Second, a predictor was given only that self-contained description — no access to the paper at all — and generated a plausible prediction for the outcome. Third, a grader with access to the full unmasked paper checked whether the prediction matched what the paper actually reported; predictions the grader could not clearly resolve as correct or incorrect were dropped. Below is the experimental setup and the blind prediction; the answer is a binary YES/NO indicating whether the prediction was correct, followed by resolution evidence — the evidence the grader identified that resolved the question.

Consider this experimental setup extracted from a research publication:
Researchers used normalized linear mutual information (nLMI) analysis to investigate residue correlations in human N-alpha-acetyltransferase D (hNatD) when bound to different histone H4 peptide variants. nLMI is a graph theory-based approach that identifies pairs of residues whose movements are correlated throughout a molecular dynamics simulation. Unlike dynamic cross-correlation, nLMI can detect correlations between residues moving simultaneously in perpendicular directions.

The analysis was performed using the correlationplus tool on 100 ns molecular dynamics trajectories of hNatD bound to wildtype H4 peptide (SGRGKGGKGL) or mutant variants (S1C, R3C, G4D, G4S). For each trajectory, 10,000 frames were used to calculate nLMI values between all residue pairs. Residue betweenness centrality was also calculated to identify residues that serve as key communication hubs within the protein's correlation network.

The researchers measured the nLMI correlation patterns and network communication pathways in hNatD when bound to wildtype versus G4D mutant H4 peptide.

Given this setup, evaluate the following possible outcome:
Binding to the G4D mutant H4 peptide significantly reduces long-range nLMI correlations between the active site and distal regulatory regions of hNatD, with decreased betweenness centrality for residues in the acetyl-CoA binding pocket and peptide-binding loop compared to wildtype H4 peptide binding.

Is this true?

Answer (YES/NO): NO